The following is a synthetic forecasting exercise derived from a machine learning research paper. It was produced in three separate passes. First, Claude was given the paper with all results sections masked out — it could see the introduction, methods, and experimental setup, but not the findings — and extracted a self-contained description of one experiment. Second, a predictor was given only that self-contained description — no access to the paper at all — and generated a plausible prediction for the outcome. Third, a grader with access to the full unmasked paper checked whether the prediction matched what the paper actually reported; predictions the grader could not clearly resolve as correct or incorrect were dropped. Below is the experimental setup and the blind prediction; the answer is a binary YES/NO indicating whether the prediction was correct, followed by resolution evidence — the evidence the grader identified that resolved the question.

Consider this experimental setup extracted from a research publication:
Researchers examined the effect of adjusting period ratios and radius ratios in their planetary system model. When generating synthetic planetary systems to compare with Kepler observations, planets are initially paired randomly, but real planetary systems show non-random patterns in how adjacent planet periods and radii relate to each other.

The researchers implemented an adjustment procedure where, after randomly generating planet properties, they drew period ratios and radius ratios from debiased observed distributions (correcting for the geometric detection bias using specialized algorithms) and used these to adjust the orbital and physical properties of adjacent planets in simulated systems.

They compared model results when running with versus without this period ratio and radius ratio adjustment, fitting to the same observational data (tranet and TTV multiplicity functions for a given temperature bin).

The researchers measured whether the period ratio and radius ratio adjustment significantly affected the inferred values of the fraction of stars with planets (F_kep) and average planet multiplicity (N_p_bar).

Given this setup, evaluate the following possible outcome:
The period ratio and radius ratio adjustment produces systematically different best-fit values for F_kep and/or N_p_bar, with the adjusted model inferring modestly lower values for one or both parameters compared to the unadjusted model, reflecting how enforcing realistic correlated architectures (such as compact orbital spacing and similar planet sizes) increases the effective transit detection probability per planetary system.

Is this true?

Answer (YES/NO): NO